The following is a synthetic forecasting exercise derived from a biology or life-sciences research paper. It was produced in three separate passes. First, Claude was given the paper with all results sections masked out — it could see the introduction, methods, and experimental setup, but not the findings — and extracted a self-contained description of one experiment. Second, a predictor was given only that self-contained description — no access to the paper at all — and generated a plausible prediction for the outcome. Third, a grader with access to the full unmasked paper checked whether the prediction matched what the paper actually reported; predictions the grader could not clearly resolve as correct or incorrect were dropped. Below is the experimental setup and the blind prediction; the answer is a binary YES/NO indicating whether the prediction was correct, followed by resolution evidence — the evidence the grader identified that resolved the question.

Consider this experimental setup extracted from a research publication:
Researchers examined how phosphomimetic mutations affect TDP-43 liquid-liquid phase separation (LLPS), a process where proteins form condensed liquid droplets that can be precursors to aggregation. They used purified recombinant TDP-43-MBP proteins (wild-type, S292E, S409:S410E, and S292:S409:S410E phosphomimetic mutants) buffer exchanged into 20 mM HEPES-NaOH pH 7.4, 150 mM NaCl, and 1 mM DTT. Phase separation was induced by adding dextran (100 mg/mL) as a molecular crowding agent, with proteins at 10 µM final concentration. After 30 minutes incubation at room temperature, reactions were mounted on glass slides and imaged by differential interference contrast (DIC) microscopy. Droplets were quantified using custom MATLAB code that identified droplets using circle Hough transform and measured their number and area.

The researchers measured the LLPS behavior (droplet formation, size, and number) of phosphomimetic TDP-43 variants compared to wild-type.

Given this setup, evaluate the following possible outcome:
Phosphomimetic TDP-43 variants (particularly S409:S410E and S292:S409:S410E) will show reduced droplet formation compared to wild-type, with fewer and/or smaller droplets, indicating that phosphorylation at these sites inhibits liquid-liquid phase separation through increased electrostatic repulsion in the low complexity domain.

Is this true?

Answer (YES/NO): YES